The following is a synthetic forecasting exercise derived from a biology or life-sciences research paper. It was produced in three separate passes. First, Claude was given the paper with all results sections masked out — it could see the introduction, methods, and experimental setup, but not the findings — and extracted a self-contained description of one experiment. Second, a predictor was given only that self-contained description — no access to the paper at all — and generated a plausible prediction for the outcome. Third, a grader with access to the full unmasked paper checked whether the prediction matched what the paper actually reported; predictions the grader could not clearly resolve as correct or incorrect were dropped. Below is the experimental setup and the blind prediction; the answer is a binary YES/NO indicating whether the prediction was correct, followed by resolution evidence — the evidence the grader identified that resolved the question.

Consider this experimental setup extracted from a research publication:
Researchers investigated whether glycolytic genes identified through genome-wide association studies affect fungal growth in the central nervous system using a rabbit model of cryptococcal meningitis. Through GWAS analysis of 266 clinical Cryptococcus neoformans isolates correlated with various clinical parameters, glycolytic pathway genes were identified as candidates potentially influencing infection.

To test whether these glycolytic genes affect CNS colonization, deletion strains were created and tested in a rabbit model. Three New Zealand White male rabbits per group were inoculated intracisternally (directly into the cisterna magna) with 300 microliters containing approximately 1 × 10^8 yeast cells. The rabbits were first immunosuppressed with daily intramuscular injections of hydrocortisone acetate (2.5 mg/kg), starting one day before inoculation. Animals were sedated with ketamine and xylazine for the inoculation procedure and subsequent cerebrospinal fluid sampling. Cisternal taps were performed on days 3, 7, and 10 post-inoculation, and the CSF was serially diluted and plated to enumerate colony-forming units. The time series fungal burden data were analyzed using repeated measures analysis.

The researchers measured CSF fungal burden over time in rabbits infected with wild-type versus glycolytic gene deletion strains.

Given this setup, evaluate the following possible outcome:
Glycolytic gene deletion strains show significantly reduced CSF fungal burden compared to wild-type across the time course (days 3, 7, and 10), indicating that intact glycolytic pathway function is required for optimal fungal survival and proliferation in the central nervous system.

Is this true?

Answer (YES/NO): NO